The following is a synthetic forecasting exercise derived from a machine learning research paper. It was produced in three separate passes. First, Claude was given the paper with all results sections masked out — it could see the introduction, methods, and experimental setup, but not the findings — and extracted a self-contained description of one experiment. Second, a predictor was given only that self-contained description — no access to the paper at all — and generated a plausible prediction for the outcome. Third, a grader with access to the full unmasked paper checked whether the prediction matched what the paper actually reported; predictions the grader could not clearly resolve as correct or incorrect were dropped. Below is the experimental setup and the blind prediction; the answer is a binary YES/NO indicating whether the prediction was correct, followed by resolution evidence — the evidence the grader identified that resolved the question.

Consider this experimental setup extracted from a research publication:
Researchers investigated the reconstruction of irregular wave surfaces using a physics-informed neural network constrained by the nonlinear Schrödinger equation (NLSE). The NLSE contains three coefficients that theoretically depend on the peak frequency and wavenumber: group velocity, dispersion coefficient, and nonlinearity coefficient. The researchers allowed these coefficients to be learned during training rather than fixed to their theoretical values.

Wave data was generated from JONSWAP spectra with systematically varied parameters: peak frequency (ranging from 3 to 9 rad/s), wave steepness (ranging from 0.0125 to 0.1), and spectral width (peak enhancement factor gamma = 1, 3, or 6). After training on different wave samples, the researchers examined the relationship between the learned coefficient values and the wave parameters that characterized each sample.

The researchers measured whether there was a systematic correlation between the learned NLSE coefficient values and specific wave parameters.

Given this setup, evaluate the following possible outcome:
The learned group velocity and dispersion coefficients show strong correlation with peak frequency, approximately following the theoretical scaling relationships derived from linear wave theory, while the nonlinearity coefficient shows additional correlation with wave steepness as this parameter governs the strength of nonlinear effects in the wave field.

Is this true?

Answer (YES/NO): NO